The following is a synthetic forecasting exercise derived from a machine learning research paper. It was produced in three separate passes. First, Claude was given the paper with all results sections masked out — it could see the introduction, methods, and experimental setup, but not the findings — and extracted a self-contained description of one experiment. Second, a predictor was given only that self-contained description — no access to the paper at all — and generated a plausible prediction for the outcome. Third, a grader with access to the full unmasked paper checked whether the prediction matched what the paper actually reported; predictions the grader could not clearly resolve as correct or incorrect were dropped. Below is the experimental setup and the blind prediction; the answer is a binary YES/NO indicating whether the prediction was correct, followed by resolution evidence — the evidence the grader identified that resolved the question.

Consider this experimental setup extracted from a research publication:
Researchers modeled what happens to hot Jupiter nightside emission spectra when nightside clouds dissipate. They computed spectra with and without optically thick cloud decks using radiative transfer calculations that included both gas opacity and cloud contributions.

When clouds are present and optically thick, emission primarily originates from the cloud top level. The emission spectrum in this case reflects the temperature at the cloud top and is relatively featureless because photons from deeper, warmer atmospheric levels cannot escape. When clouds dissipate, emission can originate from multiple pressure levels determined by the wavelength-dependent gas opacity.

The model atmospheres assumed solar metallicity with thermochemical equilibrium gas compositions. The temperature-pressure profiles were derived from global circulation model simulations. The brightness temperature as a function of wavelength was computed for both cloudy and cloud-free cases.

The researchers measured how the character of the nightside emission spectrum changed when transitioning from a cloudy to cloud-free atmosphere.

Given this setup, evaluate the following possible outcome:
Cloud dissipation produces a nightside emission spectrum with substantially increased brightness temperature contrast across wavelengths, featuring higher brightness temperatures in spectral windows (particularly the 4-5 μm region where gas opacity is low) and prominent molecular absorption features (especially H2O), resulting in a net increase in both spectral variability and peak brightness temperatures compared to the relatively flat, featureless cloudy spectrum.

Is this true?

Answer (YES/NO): YES